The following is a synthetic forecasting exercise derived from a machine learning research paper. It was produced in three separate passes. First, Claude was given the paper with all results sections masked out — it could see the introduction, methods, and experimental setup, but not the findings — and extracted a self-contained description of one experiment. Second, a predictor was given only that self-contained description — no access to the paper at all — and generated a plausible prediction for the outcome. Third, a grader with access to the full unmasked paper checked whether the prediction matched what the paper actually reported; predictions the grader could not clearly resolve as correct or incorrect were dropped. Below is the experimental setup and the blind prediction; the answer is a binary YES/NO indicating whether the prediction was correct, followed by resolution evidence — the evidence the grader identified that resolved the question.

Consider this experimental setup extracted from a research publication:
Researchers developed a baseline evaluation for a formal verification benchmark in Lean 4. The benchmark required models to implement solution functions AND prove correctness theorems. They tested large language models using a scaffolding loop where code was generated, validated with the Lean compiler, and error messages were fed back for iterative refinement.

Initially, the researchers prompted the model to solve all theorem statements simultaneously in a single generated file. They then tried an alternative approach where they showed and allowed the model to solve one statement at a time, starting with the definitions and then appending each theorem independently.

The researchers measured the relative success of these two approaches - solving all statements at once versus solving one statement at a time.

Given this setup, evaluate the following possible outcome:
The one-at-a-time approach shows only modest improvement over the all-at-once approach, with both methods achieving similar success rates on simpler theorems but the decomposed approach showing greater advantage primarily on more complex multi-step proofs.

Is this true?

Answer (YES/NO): NO